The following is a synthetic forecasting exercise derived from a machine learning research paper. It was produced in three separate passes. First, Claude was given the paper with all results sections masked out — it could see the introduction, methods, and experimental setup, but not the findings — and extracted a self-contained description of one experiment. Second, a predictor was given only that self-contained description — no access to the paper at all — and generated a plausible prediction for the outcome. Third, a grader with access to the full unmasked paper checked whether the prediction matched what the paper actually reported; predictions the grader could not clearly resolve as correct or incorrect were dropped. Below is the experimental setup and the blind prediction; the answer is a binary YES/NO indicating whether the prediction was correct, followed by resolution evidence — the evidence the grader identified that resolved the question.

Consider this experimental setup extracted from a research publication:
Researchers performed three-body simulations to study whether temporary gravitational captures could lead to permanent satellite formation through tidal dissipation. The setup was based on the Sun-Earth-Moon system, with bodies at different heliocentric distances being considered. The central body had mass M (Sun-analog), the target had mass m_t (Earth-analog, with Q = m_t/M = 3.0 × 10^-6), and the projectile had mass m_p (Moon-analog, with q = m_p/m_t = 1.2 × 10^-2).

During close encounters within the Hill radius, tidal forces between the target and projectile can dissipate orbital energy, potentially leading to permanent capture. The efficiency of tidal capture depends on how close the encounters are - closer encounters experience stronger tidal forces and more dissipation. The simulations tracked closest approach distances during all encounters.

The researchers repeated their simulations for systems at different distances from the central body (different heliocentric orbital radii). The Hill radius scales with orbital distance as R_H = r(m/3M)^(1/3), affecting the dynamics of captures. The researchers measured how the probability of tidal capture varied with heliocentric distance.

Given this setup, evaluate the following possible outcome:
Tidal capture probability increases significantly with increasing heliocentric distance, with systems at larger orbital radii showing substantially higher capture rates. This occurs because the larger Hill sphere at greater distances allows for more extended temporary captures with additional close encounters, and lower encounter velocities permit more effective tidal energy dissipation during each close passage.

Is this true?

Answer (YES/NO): NO